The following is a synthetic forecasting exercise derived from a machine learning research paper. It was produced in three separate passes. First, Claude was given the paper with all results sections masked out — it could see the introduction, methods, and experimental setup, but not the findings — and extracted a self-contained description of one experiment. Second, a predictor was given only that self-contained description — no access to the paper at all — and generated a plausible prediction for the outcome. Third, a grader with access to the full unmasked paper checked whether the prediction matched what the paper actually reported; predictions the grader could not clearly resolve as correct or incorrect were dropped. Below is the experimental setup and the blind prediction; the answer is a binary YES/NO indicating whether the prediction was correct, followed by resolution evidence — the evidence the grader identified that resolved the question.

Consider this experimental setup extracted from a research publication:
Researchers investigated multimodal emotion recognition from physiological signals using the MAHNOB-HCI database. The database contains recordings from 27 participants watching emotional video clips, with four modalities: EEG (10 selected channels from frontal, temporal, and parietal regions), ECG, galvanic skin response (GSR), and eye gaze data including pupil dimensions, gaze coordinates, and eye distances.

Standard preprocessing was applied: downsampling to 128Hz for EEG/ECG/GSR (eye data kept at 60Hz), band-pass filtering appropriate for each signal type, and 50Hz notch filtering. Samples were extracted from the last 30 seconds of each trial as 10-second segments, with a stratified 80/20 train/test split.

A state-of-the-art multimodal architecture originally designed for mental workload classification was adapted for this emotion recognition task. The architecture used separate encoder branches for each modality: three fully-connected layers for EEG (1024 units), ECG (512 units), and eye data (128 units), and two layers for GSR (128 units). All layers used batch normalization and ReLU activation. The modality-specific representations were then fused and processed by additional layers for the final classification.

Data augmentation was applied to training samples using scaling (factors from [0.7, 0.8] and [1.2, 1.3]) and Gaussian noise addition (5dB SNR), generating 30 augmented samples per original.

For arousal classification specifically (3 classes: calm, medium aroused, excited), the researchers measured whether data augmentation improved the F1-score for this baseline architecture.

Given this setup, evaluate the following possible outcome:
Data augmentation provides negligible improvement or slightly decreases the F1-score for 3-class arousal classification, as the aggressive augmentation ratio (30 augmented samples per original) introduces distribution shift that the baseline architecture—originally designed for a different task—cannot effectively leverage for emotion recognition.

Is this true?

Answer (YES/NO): NO